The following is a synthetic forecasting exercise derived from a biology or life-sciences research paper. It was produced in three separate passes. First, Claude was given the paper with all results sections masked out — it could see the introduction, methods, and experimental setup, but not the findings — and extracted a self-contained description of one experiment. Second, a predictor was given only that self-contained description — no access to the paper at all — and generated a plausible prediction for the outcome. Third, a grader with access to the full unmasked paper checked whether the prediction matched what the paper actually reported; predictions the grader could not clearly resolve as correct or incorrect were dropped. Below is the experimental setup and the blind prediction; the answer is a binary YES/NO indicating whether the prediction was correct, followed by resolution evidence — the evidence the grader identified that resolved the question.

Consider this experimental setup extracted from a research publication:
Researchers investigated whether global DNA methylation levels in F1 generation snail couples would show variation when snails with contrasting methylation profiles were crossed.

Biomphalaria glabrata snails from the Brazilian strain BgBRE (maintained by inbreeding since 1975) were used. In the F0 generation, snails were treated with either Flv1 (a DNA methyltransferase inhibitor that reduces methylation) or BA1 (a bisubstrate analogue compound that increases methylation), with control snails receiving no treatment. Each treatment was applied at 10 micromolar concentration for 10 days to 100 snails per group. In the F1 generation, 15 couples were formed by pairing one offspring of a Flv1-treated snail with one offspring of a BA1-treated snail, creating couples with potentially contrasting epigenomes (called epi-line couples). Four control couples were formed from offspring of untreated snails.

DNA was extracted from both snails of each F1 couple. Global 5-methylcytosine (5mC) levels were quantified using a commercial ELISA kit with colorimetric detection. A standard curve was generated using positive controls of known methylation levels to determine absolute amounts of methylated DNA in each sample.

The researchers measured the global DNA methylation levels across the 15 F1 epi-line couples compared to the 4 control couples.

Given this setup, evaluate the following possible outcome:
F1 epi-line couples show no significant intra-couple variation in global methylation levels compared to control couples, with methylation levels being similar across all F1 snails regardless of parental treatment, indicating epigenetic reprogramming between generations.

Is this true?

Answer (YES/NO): NO